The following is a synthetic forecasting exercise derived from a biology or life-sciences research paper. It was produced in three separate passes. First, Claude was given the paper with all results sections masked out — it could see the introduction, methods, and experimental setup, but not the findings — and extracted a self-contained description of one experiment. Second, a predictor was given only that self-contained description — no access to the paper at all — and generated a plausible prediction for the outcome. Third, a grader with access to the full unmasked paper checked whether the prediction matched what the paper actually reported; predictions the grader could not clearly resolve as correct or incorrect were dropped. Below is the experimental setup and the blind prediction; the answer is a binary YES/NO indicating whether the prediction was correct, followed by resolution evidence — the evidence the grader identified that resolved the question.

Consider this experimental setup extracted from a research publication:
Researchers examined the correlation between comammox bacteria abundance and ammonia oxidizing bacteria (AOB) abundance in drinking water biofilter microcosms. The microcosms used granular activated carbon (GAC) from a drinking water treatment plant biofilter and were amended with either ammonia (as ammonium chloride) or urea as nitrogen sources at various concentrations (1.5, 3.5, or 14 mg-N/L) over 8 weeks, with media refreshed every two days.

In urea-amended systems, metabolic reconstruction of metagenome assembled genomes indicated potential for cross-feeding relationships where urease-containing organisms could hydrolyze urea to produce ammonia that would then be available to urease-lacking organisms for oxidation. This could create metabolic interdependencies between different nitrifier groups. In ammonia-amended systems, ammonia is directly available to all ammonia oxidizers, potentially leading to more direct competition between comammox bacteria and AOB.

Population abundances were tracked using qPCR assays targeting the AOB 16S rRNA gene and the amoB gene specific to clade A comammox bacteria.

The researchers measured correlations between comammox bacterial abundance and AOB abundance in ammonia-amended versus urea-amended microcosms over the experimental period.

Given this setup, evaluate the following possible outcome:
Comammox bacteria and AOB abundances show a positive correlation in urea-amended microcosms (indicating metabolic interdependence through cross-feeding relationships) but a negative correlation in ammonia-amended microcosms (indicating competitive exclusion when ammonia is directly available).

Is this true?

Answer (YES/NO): NO